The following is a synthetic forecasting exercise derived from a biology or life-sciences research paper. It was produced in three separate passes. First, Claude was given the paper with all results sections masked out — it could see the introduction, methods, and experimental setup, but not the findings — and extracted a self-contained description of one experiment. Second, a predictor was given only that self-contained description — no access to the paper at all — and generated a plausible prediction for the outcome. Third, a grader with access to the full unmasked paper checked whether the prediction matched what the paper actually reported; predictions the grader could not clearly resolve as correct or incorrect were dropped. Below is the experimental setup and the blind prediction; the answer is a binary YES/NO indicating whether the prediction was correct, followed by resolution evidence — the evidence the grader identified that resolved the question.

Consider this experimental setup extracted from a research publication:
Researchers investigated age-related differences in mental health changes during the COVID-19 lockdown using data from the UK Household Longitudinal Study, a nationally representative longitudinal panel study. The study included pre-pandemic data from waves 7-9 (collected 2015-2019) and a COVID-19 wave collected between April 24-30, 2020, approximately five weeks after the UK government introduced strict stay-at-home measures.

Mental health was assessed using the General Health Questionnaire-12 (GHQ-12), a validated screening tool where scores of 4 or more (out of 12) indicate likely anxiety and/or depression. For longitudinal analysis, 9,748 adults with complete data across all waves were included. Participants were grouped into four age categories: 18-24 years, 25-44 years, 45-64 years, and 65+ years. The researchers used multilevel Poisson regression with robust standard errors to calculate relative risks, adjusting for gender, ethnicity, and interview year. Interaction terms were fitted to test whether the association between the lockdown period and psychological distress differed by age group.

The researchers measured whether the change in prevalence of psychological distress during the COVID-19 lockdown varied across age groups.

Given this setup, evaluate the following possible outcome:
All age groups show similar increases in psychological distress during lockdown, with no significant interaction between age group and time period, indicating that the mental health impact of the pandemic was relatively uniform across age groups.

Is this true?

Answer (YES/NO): NO